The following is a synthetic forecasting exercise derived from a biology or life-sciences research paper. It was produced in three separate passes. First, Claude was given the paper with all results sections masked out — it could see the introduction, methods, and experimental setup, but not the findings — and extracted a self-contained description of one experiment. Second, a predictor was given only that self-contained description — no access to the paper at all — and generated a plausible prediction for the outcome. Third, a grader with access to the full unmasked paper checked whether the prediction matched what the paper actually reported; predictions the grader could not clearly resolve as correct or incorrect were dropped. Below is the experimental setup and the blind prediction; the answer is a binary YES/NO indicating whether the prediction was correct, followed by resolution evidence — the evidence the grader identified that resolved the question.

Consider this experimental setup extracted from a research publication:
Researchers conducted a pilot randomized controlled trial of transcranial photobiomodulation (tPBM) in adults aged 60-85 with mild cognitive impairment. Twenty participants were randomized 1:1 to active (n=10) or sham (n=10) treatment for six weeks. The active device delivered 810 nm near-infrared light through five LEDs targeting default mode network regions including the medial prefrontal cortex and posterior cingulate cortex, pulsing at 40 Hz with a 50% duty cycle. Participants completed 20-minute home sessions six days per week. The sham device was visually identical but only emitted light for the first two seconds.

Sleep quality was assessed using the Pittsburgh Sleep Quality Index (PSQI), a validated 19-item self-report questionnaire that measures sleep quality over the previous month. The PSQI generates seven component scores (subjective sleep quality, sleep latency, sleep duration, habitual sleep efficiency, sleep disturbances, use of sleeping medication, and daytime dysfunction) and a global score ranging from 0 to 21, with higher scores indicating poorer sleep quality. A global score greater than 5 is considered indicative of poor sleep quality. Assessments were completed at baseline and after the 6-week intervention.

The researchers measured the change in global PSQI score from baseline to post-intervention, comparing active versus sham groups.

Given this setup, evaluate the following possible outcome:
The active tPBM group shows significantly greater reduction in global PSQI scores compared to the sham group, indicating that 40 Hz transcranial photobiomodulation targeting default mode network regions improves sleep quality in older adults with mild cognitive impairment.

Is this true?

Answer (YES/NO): NO